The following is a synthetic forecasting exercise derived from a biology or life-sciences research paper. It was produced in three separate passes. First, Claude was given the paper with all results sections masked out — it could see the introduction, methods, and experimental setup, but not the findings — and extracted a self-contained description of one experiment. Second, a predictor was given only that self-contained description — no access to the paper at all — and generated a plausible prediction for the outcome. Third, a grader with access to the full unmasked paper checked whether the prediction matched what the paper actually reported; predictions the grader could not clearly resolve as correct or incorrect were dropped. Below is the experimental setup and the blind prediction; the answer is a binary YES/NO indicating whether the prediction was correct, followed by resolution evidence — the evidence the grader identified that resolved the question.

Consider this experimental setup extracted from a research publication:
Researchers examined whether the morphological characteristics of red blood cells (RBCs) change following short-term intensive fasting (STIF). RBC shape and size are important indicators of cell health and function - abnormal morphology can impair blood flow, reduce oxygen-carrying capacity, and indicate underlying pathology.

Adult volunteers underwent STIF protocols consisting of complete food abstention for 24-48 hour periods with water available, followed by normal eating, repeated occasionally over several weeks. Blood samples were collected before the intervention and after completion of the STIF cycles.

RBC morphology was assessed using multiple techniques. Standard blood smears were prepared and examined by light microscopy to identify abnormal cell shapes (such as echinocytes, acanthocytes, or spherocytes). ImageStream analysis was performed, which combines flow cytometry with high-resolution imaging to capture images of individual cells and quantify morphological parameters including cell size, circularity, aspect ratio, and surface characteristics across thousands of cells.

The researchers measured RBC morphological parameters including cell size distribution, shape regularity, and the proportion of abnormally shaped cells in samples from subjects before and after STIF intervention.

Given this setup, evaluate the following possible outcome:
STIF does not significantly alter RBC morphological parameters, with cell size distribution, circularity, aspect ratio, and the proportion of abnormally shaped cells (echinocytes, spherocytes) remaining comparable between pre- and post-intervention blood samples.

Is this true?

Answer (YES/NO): YES